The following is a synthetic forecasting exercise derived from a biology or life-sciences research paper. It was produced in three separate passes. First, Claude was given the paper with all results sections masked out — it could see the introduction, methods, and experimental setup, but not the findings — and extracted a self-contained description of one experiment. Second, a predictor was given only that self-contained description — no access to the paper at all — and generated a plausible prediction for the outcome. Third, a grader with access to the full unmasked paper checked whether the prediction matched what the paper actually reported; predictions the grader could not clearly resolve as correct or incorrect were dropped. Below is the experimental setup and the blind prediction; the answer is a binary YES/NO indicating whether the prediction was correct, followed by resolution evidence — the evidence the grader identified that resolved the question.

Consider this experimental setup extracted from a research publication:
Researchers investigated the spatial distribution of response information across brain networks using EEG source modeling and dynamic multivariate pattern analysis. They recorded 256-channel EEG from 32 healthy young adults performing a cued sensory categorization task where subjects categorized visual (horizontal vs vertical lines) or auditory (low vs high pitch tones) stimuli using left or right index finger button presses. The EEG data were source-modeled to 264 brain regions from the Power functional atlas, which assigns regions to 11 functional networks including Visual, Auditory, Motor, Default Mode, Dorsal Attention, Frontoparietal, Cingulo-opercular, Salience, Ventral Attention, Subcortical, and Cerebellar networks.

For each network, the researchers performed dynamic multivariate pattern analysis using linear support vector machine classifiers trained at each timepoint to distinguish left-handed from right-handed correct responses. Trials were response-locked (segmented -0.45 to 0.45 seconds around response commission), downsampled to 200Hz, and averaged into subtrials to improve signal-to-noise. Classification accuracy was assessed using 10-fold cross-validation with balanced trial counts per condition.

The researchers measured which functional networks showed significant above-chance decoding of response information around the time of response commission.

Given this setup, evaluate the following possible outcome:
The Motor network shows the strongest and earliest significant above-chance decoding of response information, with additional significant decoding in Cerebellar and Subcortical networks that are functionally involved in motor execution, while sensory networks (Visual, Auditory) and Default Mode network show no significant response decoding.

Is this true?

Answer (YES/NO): NO